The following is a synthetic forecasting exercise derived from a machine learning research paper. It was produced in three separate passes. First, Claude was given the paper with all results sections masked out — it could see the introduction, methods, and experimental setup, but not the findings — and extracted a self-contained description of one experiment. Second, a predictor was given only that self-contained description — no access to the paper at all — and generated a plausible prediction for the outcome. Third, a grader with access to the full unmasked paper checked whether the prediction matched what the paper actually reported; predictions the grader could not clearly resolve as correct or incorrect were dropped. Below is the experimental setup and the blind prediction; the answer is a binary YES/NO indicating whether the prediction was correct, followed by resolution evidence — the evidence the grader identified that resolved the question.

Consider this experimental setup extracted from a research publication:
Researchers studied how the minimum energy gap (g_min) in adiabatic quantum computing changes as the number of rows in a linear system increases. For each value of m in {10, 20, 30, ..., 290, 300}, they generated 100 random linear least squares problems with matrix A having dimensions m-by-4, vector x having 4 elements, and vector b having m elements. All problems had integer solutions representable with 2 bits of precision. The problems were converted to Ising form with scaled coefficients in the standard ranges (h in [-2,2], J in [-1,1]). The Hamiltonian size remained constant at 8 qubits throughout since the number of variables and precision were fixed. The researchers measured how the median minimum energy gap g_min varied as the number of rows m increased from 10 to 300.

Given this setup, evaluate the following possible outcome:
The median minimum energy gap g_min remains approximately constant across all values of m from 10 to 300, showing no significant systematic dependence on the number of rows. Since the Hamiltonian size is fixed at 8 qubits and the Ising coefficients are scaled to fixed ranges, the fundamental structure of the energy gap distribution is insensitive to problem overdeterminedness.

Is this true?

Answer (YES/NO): NO